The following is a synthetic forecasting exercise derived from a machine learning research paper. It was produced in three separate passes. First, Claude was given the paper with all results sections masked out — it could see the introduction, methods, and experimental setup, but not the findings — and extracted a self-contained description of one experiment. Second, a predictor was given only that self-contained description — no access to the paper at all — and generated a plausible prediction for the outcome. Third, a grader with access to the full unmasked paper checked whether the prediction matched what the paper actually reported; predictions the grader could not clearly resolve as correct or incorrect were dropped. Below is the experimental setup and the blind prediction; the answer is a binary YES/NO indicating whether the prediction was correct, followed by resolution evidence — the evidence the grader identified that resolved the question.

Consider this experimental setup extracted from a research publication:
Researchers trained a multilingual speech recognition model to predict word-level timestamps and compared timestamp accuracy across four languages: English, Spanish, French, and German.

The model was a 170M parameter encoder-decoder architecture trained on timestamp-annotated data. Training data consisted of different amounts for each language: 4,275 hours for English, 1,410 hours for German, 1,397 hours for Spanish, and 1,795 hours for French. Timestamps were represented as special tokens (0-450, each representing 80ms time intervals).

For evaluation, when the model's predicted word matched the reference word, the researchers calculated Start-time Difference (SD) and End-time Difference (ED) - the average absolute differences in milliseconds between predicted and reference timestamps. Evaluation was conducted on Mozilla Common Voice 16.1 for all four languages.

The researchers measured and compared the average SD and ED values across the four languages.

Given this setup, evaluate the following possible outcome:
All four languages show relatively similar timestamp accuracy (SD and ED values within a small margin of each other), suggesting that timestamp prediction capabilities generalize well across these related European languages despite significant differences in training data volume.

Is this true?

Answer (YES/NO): NO